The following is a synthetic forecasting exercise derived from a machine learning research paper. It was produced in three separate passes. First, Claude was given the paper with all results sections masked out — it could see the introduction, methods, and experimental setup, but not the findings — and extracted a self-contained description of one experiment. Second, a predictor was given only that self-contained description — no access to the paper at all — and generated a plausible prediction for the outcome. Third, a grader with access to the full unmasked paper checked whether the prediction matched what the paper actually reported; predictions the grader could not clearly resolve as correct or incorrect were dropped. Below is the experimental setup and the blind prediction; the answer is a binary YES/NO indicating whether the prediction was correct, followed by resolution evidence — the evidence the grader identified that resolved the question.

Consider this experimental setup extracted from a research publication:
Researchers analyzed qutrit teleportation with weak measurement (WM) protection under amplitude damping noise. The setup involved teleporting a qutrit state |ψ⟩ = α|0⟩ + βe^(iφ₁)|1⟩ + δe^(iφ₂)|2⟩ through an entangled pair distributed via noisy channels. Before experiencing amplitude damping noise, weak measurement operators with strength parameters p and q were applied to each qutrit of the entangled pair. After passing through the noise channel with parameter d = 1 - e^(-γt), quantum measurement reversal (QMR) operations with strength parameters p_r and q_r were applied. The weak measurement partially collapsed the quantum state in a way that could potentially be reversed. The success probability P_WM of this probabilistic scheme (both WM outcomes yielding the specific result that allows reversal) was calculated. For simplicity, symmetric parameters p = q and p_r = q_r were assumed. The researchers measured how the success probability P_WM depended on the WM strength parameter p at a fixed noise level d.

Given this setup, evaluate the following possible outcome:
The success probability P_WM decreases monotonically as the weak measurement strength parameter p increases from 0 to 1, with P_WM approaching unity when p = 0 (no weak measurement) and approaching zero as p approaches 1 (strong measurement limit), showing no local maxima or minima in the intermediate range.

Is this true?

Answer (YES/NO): NO